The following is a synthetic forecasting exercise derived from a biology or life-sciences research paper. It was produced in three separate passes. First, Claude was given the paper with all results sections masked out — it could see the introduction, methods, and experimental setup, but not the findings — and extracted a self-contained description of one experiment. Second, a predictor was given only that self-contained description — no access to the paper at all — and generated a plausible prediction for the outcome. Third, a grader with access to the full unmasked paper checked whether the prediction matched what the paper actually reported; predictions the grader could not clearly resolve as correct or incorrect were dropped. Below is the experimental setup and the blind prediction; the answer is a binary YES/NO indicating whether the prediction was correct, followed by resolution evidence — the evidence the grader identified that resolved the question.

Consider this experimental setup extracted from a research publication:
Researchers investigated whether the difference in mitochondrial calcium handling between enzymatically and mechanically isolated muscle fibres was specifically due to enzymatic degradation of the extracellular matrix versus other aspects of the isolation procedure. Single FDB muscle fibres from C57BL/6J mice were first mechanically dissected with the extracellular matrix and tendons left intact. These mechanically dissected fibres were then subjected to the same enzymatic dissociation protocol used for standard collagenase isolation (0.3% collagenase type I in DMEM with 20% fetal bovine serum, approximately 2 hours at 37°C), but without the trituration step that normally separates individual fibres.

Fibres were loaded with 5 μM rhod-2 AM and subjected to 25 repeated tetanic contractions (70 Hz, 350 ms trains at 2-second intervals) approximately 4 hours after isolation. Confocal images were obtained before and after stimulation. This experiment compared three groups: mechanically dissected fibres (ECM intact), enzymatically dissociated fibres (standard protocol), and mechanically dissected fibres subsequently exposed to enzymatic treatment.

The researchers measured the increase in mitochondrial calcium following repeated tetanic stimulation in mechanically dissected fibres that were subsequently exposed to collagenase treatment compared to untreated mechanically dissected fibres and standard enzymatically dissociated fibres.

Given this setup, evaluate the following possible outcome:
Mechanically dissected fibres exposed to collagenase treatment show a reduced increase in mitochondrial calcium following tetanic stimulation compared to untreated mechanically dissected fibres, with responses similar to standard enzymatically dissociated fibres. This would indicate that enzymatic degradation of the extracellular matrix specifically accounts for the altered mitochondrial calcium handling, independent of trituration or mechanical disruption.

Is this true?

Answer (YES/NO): NO